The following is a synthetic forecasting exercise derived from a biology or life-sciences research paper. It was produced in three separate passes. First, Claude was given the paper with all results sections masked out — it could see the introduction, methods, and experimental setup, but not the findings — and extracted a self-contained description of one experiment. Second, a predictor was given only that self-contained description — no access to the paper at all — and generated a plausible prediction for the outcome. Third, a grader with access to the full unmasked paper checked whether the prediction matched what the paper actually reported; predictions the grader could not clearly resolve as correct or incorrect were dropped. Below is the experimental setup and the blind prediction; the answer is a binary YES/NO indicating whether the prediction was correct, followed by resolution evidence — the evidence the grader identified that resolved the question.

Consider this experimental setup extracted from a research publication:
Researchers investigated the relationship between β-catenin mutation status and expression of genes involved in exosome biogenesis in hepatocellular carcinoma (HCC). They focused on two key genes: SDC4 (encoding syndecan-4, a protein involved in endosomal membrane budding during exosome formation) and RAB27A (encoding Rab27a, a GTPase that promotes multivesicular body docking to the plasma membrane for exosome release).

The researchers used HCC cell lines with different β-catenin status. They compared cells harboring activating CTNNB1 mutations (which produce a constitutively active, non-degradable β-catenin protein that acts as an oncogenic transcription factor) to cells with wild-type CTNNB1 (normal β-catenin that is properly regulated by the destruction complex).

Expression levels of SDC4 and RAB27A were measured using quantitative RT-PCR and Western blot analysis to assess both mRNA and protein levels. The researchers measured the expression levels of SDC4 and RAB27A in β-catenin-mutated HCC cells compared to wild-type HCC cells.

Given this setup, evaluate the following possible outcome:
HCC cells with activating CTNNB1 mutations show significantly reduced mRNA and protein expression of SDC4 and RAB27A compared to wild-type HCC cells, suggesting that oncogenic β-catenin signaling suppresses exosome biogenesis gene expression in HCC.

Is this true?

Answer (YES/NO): YES